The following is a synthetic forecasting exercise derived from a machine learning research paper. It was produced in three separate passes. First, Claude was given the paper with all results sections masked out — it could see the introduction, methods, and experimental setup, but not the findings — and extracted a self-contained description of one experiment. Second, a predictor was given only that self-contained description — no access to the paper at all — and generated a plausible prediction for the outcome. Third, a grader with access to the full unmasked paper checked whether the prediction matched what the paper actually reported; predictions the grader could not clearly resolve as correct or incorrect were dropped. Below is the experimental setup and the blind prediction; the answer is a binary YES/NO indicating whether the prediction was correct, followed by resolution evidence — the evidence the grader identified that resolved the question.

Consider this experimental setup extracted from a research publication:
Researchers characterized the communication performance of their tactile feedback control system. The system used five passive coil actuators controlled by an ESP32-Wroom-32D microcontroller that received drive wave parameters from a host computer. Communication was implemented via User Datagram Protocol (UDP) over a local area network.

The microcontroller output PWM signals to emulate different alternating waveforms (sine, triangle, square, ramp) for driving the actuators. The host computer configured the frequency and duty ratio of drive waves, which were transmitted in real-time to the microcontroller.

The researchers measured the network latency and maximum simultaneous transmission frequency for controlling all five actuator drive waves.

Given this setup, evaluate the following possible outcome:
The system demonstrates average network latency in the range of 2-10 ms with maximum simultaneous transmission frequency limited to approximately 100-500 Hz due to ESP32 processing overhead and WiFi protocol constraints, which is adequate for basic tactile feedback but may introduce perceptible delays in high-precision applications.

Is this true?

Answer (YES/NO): NO